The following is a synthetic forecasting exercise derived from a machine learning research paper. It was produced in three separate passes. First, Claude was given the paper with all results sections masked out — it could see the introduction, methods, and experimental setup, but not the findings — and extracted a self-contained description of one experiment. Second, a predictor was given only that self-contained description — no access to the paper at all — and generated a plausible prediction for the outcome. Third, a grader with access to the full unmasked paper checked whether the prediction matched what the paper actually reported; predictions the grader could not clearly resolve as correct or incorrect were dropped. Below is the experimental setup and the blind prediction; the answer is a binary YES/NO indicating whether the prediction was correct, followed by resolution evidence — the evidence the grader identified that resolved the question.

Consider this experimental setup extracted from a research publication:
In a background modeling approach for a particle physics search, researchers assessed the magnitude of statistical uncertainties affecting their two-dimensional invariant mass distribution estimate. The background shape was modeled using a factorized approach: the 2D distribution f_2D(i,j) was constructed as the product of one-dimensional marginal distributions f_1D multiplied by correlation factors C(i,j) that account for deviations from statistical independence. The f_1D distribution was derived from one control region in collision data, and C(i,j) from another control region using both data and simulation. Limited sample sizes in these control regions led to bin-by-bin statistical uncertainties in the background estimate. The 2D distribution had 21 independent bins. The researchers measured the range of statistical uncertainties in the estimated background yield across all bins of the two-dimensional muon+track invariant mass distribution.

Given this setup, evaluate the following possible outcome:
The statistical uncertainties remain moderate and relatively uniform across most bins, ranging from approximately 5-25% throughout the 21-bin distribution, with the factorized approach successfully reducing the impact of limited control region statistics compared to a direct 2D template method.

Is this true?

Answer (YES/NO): NO